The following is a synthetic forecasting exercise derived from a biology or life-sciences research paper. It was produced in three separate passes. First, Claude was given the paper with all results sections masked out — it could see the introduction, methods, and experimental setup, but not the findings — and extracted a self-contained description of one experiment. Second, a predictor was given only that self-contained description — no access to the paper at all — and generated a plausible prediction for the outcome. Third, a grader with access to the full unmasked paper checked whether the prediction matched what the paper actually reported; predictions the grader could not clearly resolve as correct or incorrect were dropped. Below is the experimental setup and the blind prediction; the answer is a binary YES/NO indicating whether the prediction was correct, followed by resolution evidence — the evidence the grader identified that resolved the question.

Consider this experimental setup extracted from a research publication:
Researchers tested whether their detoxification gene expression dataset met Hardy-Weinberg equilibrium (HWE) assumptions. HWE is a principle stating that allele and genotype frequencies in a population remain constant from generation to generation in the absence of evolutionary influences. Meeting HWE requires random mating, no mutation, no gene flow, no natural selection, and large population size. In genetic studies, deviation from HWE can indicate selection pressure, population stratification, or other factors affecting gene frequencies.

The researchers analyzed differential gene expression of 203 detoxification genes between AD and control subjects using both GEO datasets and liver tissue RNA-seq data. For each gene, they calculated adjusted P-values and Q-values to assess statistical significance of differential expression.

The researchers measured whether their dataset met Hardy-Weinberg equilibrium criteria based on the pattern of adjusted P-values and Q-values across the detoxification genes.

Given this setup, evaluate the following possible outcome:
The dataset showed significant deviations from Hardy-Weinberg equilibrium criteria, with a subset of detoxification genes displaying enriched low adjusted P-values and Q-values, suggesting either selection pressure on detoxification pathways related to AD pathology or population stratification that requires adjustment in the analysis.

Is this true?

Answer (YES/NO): YES